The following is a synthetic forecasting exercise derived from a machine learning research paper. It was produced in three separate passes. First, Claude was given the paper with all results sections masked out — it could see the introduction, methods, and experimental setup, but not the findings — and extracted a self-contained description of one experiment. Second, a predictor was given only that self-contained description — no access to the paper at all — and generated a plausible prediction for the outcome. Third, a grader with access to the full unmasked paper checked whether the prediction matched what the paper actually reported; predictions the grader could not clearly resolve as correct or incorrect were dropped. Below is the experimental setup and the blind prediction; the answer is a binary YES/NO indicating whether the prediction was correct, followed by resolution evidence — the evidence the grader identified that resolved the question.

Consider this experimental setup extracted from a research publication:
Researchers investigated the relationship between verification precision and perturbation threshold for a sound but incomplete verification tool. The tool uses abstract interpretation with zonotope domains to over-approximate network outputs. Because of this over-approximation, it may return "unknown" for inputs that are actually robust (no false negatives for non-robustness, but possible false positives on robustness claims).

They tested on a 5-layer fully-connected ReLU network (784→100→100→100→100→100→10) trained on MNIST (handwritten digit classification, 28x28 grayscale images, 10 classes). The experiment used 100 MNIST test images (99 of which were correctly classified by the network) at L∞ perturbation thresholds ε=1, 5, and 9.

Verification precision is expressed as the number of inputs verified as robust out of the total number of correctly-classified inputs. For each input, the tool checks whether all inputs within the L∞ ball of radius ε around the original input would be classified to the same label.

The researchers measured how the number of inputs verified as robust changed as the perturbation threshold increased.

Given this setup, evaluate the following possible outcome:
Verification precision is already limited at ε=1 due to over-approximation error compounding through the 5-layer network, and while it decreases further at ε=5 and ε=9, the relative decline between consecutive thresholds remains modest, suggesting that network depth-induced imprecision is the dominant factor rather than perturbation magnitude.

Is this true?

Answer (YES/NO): NO